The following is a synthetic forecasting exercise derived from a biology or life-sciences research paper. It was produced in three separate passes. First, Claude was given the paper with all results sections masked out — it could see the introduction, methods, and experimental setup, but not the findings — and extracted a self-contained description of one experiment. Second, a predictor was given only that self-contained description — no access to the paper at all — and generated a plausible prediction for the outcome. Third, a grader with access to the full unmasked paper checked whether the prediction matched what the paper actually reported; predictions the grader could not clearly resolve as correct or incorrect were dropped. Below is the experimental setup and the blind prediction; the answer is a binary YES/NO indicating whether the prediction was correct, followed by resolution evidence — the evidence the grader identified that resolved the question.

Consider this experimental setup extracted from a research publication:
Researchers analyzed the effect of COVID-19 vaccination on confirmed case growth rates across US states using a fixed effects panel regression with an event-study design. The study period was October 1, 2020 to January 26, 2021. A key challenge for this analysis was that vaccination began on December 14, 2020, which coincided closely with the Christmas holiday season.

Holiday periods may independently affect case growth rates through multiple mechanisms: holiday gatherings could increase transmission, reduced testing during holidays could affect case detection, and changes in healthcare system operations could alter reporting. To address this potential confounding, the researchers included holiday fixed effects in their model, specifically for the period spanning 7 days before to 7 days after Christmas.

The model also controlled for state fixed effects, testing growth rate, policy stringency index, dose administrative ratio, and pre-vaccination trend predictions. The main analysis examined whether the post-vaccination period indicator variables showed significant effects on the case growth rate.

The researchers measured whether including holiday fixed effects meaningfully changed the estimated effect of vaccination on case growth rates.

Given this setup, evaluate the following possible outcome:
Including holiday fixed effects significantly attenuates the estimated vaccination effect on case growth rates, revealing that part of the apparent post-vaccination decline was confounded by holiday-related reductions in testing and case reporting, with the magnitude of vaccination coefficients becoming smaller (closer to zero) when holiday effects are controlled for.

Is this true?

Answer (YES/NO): NO